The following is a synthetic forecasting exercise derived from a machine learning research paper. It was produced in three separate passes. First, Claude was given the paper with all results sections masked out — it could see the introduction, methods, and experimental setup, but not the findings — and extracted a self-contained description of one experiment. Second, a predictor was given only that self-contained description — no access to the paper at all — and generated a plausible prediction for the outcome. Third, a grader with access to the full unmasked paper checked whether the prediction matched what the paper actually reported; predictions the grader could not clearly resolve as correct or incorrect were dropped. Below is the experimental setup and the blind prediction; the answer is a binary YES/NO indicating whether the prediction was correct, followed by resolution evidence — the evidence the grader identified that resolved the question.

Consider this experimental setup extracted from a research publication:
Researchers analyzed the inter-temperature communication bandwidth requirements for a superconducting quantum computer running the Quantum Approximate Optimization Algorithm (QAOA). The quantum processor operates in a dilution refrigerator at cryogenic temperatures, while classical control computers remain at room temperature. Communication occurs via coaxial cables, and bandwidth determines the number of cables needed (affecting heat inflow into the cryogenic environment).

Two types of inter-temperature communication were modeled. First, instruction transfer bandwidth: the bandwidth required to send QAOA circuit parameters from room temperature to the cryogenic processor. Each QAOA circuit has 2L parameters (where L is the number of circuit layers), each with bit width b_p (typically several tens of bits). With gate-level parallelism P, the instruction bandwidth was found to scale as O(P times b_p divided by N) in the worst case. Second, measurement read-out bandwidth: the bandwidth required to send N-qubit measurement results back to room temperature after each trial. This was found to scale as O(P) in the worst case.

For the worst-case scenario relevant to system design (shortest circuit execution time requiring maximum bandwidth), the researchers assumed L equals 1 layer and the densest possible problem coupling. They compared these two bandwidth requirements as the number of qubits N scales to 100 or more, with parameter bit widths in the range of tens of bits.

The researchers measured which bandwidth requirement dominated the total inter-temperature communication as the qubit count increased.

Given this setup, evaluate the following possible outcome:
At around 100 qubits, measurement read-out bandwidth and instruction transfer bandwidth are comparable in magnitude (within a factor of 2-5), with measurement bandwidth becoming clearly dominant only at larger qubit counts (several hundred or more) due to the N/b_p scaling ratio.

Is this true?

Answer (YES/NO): NO